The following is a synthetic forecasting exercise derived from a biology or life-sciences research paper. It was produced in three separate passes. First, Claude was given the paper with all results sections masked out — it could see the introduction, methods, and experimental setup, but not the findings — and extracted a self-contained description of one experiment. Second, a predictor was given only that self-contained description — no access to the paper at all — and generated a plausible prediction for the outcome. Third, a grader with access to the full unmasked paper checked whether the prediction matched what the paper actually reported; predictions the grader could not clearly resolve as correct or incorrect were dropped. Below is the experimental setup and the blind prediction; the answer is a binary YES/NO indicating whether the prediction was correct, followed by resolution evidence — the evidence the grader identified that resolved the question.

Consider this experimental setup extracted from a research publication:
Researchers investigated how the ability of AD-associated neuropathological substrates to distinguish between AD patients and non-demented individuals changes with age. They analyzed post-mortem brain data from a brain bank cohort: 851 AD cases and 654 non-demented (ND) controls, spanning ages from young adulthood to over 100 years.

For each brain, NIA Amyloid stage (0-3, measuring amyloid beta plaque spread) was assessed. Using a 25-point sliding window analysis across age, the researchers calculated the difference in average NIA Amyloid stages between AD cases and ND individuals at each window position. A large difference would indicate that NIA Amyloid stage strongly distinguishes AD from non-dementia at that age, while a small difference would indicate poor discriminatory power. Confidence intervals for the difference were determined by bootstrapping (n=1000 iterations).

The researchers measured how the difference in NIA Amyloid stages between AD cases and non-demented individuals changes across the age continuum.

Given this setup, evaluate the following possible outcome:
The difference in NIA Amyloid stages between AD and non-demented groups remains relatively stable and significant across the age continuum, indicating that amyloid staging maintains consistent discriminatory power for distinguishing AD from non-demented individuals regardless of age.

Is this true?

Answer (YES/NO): NO